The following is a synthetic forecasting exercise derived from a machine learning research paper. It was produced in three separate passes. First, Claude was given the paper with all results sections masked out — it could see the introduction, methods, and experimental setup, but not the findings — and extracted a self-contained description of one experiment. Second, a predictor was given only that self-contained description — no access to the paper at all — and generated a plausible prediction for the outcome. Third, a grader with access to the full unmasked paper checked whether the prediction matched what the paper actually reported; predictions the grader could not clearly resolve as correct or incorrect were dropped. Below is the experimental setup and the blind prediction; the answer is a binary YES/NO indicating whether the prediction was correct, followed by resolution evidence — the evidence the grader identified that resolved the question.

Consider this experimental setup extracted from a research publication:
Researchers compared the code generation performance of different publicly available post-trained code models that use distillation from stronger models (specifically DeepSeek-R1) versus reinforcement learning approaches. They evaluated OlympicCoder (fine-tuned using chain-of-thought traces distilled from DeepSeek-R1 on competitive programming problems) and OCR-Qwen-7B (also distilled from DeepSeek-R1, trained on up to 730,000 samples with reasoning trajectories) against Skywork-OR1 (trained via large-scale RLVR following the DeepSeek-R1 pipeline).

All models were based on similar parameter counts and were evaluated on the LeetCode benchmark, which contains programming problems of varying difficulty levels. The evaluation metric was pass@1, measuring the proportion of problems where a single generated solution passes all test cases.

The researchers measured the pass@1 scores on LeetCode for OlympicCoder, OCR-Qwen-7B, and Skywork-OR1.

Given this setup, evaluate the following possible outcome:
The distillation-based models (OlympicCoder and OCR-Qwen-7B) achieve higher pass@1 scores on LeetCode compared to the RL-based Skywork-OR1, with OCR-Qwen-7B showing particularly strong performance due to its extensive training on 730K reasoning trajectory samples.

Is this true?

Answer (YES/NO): NO